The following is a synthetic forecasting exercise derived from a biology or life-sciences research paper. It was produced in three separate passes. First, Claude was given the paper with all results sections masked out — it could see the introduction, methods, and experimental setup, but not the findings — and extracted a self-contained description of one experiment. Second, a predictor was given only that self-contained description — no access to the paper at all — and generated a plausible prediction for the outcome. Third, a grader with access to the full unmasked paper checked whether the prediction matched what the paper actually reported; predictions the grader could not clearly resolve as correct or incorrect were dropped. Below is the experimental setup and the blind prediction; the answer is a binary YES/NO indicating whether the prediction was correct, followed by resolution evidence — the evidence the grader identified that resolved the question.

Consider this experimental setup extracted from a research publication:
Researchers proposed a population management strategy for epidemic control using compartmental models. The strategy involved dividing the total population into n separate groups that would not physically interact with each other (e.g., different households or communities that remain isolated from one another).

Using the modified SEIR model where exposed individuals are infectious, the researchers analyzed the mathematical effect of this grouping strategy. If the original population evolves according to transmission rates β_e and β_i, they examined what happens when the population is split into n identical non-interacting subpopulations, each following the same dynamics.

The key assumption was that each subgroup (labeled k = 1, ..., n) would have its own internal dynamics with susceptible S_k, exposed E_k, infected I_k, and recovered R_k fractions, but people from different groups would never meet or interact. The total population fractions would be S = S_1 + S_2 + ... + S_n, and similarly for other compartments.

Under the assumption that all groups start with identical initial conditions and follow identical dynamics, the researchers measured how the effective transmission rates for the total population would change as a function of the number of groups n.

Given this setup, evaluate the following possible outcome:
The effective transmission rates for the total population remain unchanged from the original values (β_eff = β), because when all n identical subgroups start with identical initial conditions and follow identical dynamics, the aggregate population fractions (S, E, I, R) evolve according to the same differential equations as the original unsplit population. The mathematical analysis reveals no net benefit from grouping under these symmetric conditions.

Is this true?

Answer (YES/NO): NO